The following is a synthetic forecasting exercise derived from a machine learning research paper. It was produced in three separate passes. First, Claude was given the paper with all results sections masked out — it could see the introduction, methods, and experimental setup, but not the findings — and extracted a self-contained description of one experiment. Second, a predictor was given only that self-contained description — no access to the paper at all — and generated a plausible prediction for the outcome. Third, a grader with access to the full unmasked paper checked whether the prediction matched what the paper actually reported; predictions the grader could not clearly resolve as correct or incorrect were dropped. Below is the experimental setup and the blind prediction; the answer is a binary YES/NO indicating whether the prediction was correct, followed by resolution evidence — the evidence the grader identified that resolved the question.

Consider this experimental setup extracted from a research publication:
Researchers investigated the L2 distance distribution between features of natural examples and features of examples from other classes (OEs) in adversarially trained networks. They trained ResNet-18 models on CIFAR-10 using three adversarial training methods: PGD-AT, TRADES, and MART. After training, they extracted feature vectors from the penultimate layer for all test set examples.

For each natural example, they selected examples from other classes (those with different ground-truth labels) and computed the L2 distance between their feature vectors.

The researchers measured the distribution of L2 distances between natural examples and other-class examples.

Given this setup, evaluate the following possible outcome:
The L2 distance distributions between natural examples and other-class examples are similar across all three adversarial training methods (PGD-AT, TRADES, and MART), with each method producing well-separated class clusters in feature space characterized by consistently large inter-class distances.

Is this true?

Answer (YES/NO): NO